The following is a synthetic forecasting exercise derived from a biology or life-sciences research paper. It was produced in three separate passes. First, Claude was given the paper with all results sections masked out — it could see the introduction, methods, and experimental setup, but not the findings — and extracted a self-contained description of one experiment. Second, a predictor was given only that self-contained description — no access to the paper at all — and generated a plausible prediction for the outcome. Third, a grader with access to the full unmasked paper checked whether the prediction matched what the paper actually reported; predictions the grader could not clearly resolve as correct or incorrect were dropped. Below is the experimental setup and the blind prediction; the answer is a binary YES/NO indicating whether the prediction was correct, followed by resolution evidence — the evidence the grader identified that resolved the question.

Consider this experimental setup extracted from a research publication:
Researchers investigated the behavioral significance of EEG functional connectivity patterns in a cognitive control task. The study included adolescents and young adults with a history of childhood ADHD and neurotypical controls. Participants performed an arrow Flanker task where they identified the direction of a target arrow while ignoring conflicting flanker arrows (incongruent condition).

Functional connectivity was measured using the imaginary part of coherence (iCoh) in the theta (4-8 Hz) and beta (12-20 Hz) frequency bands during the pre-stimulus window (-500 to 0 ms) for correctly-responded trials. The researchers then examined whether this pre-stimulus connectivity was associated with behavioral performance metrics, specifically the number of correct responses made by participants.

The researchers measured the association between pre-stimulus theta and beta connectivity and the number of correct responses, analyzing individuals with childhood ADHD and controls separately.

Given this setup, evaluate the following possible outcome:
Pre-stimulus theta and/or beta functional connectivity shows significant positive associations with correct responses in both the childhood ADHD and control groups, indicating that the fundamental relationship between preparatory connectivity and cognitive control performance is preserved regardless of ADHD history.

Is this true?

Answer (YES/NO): NO